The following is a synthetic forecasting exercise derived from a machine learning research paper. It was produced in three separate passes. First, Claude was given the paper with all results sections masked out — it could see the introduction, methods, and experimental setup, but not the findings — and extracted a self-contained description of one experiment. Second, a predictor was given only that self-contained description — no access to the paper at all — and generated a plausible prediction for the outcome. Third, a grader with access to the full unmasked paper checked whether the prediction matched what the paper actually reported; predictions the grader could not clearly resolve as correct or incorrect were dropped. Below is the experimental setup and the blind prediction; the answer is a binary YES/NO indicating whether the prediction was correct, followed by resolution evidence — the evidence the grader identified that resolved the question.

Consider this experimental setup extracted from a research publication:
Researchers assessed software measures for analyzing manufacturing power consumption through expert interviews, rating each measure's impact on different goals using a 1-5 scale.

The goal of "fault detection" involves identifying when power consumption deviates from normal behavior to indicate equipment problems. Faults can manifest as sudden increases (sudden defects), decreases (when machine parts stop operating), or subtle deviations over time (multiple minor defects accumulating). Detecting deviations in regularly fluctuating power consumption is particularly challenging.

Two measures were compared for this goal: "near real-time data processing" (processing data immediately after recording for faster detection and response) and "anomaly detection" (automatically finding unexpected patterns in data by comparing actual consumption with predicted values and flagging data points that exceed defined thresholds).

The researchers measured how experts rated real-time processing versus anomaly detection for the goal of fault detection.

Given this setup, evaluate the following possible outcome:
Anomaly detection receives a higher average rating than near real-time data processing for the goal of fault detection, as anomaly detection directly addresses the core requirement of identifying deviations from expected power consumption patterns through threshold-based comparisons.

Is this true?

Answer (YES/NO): YES